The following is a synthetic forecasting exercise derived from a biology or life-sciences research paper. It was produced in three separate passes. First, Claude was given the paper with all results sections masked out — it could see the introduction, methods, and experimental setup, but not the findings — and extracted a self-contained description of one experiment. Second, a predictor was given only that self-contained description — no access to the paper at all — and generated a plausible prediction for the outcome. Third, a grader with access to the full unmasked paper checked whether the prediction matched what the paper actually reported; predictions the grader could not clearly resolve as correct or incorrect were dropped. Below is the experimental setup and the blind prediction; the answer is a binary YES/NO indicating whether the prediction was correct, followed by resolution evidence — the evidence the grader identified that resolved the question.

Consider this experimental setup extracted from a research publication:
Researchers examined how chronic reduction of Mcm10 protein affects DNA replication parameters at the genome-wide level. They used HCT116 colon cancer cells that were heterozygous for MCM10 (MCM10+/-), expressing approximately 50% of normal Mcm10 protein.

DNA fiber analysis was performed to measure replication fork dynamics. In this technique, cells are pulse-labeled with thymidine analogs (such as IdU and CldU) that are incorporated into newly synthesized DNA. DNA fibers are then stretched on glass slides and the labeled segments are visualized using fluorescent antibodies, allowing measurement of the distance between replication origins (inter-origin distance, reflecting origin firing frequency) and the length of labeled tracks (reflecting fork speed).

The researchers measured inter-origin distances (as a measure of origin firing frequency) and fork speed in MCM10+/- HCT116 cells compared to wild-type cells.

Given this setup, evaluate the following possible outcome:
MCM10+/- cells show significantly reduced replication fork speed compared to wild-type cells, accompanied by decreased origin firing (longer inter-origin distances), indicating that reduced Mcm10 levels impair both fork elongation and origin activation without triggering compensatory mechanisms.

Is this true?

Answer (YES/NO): NO